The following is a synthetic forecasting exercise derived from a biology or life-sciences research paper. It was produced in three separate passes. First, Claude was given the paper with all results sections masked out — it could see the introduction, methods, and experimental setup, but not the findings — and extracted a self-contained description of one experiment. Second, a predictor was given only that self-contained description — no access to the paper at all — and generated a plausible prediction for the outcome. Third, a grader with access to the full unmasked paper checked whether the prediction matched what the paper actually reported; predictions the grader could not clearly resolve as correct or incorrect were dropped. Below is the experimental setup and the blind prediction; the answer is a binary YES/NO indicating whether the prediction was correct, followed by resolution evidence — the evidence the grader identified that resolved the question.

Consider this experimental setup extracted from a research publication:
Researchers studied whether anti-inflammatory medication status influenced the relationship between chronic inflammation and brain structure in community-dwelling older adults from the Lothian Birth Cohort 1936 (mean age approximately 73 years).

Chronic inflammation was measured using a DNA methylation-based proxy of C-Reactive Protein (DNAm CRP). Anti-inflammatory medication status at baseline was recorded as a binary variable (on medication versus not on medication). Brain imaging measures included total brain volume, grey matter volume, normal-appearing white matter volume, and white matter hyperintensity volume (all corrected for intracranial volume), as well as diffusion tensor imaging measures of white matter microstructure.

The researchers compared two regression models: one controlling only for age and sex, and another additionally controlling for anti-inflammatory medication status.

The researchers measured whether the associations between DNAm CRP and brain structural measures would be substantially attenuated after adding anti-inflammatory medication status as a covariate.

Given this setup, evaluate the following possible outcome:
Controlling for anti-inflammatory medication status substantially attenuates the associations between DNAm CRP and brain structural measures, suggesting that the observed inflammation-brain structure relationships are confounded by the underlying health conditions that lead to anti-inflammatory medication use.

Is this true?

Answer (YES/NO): NO